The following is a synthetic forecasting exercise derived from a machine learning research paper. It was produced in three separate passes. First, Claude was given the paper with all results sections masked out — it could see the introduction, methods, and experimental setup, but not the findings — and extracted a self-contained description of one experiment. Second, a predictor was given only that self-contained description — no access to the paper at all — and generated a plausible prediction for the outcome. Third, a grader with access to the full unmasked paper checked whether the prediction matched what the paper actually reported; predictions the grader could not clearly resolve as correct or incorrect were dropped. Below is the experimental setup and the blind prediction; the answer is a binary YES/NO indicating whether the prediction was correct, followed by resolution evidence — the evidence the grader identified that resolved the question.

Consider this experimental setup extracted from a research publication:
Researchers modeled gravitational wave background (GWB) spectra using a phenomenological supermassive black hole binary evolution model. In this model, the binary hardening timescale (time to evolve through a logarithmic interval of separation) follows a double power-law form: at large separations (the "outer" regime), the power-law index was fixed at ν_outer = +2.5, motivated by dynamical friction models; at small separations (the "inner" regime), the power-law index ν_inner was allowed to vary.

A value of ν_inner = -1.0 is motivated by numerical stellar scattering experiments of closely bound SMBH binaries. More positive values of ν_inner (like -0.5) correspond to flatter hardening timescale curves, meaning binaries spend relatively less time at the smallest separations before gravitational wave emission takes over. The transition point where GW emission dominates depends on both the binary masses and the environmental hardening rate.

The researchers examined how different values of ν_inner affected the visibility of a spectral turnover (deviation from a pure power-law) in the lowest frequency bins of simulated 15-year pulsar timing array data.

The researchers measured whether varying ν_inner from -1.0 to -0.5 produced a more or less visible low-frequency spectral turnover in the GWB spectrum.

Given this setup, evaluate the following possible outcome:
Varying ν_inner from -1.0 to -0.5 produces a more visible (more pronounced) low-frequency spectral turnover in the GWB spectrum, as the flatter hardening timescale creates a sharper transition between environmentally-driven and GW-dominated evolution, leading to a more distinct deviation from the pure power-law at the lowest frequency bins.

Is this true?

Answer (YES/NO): YES